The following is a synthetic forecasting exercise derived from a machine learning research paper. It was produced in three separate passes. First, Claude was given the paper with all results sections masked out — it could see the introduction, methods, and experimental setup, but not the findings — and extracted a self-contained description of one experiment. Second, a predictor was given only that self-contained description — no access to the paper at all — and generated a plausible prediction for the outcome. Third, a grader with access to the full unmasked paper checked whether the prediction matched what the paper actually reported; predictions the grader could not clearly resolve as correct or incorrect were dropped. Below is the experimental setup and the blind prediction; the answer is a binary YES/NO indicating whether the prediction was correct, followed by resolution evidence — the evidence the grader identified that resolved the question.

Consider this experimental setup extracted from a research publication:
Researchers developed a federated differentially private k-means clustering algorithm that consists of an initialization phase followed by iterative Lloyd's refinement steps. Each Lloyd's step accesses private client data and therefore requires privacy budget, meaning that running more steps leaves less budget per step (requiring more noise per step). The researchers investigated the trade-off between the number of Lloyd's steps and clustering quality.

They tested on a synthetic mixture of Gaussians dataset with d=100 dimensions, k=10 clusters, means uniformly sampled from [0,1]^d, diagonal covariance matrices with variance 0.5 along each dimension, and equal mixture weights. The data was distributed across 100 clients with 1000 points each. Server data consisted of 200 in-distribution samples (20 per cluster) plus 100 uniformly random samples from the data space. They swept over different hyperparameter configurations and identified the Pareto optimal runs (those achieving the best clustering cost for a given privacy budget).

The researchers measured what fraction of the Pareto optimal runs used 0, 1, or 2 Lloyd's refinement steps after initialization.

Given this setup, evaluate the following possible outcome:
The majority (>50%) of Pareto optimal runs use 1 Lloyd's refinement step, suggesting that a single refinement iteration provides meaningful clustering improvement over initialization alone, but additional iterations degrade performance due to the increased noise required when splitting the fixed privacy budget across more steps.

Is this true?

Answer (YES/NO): NO